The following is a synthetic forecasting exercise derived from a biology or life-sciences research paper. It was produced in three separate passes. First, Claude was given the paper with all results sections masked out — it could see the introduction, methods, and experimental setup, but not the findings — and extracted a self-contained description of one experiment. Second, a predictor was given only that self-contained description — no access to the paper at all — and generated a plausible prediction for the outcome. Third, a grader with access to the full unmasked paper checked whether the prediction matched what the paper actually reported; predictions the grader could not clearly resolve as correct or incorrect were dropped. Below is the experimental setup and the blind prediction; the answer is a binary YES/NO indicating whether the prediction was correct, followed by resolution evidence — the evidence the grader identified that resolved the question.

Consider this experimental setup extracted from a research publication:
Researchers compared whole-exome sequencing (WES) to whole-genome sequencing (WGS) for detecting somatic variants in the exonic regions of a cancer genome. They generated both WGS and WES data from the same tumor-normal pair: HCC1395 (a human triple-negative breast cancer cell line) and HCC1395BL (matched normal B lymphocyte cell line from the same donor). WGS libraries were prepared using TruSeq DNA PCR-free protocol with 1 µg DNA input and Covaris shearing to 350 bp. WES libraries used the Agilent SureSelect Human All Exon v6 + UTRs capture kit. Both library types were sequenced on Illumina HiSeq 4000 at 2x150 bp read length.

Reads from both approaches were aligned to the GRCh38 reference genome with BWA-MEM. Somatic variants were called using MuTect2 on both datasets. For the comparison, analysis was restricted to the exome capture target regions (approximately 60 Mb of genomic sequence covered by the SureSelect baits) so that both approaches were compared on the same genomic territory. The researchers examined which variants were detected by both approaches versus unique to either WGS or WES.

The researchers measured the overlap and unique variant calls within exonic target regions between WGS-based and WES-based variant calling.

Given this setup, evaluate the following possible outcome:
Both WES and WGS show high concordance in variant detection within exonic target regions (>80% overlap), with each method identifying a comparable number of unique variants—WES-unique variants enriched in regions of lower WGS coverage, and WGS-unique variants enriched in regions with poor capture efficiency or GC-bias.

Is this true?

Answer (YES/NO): NO